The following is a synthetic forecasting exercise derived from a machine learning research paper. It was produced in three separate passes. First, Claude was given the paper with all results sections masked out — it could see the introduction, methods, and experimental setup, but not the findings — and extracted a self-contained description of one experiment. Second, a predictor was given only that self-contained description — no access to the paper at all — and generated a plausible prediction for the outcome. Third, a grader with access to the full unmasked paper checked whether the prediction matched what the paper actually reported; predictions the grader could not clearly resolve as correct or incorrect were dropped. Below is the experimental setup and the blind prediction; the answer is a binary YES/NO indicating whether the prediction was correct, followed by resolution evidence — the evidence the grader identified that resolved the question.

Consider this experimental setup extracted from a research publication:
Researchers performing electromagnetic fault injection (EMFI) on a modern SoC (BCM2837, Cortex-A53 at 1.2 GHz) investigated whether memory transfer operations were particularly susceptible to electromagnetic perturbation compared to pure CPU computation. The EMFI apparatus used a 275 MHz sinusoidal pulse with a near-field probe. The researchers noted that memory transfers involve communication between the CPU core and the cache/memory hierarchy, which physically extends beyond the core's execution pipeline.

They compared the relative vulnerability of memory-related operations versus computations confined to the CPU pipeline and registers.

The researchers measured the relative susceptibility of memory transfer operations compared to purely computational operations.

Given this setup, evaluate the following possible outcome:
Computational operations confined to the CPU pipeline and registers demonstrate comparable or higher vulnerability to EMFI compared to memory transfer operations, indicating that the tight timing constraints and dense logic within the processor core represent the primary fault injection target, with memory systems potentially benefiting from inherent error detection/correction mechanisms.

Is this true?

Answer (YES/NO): NO